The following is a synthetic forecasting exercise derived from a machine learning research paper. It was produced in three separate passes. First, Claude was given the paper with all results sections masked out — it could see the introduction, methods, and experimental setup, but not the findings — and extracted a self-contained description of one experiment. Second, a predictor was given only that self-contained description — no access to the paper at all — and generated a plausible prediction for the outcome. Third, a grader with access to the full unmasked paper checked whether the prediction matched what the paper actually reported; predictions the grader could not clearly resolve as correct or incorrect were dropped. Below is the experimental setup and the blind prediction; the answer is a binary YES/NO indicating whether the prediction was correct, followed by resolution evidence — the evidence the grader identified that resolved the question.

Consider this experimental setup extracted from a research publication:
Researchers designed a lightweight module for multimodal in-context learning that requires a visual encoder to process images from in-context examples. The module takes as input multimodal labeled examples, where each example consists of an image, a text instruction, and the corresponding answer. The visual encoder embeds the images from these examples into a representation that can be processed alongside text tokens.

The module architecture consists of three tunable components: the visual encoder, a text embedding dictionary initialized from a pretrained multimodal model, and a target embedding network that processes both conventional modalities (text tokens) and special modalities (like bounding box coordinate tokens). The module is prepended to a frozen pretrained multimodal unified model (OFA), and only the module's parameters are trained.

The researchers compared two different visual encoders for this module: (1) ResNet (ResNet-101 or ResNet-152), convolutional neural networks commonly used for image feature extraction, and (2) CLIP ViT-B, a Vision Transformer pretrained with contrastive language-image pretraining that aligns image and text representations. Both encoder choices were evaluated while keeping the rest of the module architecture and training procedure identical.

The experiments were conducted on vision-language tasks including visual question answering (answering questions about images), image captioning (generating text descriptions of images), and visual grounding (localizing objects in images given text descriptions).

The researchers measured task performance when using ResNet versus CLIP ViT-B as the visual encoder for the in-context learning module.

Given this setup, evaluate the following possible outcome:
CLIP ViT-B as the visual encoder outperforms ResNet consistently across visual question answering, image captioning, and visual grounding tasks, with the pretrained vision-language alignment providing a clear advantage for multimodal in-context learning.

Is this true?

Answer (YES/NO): NO